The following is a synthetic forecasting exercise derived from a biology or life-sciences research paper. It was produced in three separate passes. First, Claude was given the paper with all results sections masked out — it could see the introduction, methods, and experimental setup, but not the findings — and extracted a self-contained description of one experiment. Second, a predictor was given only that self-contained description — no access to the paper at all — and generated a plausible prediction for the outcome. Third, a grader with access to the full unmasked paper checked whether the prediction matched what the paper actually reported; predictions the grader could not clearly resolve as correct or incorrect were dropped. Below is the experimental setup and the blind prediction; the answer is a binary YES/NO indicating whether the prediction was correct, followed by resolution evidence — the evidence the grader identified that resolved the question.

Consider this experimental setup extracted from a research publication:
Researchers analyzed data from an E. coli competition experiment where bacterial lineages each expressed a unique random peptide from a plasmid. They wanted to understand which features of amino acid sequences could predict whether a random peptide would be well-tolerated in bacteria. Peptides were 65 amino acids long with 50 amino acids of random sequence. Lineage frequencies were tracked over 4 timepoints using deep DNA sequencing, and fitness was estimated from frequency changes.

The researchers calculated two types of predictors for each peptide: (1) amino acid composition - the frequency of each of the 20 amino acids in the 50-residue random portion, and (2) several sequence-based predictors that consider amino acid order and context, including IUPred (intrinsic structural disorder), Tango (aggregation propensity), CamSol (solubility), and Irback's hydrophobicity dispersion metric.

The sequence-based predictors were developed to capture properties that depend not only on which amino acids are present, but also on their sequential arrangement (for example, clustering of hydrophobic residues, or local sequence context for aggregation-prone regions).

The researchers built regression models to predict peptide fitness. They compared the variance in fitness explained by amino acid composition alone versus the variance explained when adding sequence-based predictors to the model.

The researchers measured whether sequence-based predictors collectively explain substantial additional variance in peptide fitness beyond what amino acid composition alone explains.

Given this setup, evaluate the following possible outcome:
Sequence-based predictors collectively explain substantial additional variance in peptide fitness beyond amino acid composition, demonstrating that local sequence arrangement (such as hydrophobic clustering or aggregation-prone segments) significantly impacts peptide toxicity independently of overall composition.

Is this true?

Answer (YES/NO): NO